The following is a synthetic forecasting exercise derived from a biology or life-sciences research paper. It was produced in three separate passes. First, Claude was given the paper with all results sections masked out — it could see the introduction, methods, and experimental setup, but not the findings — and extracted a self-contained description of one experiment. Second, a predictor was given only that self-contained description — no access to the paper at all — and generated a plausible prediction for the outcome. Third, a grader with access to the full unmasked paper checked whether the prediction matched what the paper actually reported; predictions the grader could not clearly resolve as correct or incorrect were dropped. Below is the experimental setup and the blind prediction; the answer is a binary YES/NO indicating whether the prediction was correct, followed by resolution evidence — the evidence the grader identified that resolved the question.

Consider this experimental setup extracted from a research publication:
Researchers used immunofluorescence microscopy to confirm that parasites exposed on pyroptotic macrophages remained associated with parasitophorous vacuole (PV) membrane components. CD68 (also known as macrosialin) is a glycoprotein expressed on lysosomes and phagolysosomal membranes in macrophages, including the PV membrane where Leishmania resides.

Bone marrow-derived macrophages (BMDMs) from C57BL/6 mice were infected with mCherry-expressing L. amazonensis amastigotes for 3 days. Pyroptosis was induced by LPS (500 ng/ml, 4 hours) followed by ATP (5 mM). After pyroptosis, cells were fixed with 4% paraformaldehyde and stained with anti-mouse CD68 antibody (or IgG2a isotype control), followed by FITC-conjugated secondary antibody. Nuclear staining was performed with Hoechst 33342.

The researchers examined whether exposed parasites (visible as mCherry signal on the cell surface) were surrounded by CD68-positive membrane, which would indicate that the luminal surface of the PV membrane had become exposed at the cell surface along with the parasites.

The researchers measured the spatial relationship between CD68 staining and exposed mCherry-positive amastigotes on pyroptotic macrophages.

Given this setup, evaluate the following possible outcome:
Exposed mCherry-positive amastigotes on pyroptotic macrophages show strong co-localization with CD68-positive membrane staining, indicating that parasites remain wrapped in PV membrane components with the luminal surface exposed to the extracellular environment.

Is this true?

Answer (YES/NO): YES